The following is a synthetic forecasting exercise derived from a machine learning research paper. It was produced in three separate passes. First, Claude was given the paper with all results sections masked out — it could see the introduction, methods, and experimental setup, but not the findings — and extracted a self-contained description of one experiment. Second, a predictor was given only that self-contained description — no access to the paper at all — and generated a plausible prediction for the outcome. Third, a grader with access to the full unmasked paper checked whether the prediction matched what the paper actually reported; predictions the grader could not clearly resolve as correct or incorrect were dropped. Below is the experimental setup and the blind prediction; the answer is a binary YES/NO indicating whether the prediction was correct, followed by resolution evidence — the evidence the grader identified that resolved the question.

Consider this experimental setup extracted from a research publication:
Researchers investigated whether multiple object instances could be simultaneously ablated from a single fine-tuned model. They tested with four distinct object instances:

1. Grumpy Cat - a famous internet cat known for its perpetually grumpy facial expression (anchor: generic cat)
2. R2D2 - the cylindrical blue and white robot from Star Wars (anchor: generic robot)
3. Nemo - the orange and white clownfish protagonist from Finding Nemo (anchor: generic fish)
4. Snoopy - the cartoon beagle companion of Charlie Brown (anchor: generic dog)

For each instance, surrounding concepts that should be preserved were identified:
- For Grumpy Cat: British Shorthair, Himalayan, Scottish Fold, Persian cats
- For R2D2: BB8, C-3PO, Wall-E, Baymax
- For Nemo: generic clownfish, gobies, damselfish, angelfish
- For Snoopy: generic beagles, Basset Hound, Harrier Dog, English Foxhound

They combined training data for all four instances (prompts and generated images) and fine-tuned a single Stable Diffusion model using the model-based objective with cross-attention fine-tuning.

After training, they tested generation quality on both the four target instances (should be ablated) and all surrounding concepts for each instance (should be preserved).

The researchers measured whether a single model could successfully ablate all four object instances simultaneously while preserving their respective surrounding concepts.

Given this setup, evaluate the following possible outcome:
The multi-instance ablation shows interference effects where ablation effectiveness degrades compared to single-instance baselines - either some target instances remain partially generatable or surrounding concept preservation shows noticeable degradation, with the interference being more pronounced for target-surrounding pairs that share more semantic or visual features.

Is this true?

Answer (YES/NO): NO